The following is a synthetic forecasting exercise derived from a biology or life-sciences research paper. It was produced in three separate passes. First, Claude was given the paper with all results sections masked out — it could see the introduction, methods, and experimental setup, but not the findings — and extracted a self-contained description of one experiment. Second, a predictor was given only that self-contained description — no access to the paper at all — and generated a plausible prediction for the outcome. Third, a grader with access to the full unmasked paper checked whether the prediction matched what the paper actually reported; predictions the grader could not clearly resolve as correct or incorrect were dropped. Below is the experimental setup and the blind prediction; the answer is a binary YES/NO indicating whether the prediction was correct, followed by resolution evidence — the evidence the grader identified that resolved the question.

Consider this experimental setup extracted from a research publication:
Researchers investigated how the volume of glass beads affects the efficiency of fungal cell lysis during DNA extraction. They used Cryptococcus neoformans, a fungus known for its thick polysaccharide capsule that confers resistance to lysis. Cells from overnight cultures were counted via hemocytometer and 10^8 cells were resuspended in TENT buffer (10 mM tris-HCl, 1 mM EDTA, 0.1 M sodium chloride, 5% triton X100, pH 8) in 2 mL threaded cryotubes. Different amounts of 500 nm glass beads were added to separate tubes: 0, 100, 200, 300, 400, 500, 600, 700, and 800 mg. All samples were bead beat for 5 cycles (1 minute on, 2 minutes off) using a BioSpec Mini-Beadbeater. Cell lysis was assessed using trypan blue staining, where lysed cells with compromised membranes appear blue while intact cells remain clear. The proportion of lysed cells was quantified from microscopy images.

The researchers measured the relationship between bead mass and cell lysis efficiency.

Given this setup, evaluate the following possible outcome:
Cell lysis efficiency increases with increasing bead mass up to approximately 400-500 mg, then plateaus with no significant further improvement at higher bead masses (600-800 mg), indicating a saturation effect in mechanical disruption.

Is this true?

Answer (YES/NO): NO